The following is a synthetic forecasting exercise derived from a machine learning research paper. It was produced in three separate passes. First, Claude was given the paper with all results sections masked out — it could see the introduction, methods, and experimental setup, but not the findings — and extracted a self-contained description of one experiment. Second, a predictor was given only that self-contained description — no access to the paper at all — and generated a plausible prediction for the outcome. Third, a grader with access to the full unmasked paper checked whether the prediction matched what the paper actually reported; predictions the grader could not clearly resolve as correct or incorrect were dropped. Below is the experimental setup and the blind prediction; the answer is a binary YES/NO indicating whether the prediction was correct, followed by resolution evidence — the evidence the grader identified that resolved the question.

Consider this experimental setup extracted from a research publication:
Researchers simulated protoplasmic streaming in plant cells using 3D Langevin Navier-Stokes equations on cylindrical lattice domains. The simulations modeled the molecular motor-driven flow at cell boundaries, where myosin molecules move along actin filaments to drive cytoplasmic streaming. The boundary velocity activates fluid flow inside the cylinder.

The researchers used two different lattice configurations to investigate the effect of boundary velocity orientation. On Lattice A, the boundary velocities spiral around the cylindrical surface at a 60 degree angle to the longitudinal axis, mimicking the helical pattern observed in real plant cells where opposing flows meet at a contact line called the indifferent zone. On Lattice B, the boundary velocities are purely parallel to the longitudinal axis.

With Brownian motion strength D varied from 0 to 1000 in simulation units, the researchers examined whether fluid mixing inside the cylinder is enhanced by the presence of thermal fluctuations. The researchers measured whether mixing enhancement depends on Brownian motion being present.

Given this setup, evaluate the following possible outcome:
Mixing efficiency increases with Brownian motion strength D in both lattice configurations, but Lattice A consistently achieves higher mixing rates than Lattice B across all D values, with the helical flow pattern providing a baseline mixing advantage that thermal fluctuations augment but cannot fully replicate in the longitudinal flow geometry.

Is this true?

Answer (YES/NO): NO